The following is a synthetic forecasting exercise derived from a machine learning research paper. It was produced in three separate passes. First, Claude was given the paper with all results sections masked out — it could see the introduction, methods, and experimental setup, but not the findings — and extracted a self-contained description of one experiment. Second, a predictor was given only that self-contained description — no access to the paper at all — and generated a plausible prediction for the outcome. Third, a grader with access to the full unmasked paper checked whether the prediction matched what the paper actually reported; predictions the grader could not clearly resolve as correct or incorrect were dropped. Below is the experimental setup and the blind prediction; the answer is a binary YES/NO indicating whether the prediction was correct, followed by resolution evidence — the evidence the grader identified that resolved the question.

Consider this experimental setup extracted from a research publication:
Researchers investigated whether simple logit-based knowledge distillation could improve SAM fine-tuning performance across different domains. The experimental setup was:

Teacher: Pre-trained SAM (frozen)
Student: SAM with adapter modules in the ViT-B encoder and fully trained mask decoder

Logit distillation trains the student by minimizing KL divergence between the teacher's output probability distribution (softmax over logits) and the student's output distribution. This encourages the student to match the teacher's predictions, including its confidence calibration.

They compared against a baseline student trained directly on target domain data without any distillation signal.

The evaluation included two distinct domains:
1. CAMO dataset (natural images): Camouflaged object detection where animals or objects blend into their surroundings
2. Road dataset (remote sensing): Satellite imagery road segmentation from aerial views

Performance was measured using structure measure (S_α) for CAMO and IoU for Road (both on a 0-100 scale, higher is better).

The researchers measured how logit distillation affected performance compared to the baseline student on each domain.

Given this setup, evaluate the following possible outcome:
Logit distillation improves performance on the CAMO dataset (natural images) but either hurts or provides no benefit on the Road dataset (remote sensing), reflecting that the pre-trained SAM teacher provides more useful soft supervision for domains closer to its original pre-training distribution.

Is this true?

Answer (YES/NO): YES